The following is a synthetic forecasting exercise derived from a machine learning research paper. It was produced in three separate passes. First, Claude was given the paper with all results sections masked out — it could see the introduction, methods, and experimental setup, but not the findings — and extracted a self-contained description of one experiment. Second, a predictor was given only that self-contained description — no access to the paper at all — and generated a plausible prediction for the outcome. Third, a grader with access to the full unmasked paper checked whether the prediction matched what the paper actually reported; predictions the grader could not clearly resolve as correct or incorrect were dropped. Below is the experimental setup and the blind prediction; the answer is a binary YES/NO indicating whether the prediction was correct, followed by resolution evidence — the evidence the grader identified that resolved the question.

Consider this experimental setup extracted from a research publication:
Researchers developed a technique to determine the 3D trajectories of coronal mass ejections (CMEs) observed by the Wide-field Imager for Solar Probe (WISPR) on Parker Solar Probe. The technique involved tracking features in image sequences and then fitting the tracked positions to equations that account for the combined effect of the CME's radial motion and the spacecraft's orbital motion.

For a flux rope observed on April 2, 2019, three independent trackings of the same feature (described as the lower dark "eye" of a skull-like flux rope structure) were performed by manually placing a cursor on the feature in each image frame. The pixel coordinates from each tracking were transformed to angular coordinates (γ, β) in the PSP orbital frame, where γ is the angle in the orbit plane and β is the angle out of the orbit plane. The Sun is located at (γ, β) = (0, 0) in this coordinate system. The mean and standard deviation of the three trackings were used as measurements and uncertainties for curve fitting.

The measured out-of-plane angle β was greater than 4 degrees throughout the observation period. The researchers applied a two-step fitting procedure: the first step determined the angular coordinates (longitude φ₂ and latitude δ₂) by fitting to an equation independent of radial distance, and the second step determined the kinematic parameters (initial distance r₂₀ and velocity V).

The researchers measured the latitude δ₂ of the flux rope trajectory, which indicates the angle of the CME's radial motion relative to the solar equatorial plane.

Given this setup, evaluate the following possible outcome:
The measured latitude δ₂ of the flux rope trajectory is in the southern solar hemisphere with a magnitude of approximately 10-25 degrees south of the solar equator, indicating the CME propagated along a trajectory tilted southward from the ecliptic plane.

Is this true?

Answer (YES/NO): NO